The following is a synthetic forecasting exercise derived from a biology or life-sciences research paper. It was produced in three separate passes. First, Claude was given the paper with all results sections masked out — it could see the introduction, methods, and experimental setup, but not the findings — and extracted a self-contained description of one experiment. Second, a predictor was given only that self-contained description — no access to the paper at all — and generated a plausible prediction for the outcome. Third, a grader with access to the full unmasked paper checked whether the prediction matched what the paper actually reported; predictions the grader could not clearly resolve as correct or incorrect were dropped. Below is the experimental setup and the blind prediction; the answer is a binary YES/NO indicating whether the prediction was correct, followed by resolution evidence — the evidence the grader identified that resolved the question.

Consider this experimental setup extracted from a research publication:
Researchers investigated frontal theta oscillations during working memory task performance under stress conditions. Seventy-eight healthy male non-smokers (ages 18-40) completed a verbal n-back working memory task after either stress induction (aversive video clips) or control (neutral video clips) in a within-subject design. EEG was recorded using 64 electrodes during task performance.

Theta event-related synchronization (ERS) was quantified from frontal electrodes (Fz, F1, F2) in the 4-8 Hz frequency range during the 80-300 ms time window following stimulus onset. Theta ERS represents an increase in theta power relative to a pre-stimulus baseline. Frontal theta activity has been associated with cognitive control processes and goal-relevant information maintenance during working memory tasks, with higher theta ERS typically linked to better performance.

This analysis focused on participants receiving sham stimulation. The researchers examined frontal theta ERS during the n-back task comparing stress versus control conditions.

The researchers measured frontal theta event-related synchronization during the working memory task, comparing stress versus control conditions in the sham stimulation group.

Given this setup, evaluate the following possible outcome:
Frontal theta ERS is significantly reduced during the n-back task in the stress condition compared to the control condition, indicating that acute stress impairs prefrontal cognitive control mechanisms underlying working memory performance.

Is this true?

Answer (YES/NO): NO